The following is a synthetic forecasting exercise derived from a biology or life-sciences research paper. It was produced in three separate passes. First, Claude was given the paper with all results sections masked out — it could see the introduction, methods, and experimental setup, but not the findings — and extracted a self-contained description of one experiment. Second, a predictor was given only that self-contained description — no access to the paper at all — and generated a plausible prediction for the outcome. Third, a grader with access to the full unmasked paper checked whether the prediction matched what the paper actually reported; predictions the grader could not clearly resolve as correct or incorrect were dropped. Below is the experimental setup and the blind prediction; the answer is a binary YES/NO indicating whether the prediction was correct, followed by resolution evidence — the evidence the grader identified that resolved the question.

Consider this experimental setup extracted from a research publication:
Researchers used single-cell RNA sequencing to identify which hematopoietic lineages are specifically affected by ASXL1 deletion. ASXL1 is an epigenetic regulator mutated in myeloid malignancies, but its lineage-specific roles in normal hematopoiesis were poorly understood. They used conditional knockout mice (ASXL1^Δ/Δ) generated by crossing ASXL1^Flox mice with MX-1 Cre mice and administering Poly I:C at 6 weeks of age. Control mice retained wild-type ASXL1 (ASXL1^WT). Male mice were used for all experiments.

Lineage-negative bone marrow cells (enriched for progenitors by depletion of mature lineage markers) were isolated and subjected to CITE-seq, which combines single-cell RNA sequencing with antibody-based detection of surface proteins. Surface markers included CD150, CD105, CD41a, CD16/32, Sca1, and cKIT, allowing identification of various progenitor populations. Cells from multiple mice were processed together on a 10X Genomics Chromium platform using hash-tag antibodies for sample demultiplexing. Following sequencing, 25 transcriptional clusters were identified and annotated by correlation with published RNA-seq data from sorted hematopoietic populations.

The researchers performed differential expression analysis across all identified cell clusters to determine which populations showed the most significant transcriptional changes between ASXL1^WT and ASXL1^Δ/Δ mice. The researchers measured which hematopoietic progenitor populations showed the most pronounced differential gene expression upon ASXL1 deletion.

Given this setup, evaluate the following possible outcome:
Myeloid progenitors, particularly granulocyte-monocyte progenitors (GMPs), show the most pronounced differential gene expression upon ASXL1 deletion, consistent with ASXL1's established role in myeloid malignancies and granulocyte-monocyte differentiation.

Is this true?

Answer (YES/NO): NO